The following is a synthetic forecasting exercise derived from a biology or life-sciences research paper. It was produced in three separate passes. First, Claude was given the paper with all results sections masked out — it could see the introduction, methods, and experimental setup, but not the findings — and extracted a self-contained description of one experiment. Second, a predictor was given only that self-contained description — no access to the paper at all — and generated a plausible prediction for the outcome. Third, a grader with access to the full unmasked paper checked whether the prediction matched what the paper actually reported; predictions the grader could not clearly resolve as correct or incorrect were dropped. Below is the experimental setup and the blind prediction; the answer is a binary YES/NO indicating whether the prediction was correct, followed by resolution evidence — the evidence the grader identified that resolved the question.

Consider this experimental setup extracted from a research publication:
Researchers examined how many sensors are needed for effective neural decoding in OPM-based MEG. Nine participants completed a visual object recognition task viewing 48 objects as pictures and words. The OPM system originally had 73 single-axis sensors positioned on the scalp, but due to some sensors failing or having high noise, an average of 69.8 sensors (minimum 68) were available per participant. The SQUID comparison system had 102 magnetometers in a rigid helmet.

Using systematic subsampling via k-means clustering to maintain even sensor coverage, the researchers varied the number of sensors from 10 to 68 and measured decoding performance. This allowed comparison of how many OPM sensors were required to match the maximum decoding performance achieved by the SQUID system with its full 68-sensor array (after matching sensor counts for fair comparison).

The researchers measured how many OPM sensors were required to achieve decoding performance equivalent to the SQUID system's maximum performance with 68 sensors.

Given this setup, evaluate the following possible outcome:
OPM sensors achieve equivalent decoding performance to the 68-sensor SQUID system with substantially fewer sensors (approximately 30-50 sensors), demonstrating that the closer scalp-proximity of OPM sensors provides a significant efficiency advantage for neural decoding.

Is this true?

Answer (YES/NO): NO